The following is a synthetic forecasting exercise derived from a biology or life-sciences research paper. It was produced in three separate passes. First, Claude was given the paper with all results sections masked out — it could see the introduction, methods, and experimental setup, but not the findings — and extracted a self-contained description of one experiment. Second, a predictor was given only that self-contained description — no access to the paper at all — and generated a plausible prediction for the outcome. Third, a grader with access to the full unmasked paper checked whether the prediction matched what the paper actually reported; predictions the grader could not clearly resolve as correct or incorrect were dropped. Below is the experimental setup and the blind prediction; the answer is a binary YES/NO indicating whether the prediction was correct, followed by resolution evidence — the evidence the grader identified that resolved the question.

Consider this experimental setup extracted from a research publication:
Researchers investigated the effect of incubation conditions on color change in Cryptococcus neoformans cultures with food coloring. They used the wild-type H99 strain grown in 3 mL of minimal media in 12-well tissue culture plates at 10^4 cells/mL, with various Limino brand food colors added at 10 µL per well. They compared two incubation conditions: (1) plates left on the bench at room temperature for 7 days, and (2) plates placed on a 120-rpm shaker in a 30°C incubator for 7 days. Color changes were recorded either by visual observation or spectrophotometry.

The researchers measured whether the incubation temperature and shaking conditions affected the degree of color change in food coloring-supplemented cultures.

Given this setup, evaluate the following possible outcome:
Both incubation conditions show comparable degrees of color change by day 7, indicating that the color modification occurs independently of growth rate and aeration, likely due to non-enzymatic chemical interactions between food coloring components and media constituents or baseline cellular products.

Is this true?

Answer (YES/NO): NO